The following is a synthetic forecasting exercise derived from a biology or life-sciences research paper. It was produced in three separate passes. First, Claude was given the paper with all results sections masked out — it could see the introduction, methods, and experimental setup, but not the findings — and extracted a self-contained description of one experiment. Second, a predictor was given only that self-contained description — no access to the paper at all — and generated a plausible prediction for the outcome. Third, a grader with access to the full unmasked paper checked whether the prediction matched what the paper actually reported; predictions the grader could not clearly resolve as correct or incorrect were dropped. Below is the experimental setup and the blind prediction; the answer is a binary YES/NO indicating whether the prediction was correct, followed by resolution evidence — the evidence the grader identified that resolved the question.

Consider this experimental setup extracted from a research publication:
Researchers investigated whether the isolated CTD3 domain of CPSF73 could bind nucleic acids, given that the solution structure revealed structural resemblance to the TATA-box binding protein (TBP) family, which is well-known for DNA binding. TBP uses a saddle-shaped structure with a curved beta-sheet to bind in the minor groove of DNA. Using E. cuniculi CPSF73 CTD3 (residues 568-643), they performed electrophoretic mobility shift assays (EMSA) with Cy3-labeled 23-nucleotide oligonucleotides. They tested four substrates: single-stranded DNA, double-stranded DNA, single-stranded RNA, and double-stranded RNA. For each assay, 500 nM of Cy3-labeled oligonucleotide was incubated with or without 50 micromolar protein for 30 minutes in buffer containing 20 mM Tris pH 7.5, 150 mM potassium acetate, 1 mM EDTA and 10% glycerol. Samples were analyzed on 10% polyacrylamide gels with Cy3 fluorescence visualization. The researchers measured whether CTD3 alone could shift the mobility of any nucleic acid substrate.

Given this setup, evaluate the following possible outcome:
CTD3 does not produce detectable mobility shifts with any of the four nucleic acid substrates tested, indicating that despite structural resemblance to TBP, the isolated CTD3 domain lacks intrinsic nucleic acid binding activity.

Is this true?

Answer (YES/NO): YES